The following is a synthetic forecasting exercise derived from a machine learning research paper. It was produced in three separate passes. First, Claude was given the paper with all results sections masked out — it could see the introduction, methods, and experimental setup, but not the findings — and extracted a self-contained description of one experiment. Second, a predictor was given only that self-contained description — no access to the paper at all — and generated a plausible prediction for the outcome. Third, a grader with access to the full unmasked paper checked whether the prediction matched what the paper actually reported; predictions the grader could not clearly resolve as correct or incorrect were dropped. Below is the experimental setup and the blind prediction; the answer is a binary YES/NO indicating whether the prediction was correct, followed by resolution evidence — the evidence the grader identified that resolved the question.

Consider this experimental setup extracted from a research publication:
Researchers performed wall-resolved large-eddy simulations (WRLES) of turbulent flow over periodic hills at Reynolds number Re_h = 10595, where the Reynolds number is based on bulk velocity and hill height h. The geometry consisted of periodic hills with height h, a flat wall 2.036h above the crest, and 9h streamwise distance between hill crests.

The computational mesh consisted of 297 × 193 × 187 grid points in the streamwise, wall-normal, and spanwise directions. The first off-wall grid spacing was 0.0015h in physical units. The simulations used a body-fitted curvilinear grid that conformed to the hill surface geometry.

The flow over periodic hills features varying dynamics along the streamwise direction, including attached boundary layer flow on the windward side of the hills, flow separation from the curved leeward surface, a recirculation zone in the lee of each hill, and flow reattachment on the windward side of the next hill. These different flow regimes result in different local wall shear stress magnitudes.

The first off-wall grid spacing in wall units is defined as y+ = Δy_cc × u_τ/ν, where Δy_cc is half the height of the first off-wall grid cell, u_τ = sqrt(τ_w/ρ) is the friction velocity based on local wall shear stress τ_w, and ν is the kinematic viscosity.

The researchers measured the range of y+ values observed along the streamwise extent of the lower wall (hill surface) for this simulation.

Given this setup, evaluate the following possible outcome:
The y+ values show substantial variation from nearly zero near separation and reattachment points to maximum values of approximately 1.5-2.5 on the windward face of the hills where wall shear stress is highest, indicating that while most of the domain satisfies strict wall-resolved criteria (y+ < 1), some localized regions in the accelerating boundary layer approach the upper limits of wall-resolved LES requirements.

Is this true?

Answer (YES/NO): NO